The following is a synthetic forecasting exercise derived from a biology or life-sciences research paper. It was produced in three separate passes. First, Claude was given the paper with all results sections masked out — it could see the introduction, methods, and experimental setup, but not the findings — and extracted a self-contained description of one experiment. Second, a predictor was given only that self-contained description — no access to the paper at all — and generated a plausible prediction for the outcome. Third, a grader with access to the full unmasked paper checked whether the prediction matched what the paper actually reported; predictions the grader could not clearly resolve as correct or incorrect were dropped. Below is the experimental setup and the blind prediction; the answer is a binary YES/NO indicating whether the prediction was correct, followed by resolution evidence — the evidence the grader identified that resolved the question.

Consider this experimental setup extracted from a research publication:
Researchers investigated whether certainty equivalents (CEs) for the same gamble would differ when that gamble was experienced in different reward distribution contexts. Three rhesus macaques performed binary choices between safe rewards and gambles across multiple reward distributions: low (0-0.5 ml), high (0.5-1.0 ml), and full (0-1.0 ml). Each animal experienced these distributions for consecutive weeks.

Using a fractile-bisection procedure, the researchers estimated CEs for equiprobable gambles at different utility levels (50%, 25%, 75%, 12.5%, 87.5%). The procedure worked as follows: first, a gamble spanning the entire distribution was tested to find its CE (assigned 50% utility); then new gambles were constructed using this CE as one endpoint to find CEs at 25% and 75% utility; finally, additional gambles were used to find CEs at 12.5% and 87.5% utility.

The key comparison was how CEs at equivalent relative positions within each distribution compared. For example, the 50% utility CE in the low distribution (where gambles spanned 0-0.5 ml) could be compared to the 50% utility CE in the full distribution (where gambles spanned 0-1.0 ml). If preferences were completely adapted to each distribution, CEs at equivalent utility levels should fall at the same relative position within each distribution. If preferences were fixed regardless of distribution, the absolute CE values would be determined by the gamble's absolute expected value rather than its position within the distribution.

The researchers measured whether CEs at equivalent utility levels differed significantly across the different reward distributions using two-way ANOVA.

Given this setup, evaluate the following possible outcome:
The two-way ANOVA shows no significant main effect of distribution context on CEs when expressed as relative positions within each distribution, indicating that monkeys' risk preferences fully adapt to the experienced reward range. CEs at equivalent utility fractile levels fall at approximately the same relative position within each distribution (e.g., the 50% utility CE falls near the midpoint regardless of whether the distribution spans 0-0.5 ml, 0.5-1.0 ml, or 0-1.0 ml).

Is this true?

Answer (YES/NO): NO